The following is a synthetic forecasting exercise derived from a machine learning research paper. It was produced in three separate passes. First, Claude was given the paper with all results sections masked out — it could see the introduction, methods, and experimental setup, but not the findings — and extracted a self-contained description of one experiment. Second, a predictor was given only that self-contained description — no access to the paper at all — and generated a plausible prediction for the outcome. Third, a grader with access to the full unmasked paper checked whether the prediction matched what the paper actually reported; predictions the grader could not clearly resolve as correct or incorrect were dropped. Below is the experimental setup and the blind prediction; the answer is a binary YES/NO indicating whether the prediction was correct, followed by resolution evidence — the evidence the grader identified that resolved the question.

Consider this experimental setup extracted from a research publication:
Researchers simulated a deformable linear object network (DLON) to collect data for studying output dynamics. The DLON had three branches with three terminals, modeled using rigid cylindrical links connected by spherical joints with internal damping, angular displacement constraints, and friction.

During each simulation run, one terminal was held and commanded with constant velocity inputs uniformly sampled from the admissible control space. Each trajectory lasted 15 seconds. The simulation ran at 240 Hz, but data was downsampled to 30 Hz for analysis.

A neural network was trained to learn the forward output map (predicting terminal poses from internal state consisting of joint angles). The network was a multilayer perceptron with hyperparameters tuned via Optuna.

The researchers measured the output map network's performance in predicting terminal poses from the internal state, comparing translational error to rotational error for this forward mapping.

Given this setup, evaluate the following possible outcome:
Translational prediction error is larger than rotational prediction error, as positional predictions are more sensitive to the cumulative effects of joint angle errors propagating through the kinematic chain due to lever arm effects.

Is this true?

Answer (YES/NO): NO